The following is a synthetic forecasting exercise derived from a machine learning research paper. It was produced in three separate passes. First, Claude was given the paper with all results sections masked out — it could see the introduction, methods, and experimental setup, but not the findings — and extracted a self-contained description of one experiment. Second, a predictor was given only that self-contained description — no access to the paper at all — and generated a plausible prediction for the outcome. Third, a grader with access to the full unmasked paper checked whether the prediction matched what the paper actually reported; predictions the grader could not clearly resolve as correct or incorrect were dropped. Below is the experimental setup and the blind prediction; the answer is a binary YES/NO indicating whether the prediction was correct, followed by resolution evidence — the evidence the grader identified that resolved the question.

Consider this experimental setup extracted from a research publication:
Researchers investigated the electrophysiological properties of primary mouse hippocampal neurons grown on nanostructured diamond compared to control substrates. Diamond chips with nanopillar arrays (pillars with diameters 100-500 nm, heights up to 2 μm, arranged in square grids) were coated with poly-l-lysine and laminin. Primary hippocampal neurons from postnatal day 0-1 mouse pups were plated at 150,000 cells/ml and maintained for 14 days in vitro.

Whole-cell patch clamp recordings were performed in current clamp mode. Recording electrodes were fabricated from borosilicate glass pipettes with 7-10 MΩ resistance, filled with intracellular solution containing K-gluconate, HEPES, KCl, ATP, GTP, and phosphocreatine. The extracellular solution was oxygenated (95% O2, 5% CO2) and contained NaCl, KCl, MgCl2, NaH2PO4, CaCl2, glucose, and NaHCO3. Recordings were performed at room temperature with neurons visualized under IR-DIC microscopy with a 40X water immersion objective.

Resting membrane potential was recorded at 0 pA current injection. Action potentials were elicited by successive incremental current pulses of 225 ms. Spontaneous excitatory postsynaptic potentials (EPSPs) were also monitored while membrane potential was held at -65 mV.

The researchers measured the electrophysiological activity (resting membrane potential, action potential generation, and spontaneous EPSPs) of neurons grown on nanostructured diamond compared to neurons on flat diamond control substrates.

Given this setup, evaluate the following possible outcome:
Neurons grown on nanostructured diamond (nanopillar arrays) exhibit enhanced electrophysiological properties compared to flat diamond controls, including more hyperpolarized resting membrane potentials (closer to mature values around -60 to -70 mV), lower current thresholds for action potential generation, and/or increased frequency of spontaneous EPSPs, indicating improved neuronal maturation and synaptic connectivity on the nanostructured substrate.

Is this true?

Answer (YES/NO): NO